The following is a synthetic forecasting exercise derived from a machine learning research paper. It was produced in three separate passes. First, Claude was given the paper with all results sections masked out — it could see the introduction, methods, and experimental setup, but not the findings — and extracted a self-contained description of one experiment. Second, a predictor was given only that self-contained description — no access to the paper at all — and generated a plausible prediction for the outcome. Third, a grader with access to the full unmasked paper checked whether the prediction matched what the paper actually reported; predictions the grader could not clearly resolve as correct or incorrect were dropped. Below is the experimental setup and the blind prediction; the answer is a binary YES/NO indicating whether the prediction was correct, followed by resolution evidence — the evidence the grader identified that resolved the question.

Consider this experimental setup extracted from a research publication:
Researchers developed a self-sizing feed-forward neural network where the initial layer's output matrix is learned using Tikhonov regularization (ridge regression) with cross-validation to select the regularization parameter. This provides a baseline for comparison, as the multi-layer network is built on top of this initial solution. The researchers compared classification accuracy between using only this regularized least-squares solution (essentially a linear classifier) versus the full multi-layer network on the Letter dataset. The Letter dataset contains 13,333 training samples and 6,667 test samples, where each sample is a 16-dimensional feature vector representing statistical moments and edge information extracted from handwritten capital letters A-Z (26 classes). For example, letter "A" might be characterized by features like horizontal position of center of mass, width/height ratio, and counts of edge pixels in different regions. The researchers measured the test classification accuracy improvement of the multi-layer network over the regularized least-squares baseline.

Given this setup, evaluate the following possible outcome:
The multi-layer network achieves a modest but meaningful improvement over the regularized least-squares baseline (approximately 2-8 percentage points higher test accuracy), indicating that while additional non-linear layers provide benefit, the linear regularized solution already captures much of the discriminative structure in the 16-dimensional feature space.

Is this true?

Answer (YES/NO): NO